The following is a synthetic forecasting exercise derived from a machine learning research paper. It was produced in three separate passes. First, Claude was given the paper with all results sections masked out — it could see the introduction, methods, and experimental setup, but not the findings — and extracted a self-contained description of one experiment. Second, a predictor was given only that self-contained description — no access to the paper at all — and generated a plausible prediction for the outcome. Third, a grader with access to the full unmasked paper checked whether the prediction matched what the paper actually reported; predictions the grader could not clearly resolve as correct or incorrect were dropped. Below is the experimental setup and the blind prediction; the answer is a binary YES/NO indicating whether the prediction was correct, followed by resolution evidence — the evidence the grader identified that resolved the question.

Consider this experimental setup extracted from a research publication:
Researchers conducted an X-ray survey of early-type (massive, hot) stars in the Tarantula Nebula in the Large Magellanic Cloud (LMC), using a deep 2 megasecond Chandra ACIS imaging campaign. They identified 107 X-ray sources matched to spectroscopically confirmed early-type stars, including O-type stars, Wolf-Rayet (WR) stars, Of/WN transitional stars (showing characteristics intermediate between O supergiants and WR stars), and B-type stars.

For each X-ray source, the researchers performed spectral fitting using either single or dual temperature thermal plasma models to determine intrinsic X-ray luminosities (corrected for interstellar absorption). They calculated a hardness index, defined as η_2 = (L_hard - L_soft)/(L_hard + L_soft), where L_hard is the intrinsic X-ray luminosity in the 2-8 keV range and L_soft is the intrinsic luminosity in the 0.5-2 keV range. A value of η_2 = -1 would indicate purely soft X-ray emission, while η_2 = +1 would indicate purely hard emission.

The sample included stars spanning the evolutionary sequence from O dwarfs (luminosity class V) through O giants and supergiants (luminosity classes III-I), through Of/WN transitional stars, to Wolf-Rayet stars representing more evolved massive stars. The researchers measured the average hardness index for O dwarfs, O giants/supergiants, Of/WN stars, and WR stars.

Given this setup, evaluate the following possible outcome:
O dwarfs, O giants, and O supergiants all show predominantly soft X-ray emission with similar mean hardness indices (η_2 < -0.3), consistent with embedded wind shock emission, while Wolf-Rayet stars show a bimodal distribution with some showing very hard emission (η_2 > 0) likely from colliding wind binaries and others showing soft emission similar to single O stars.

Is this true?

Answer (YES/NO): NO